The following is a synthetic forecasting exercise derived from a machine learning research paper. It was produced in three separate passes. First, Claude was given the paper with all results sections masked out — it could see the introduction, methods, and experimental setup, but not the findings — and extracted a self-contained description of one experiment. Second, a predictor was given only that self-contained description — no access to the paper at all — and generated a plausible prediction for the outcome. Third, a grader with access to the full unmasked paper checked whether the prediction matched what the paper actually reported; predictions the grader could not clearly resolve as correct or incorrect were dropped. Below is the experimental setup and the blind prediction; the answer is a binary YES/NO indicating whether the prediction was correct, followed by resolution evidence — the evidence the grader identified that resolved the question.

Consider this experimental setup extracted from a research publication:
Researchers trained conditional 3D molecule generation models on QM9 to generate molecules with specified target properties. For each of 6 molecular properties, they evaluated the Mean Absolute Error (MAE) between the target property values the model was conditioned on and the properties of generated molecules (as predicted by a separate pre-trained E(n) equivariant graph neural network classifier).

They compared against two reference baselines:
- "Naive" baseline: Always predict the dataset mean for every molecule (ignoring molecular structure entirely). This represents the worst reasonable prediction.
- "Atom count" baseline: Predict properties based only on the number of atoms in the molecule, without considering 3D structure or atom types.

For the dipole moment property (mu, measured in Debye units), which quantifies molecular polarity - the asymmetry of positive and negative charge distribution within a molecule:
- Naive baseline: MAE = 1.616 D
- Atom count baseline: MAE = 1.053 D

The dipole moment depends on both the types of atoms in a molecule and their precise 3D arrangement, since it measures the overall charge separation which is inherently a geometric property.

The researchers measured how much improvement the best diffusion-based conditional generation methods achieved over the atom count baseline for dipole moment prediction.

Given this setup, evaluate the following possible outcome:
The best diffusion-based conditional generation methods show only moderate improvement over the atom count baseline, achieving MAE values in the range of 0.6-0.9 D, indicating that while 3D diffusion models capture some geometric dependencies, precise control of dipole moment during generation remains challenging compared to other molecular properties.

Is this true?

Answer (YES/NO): YES